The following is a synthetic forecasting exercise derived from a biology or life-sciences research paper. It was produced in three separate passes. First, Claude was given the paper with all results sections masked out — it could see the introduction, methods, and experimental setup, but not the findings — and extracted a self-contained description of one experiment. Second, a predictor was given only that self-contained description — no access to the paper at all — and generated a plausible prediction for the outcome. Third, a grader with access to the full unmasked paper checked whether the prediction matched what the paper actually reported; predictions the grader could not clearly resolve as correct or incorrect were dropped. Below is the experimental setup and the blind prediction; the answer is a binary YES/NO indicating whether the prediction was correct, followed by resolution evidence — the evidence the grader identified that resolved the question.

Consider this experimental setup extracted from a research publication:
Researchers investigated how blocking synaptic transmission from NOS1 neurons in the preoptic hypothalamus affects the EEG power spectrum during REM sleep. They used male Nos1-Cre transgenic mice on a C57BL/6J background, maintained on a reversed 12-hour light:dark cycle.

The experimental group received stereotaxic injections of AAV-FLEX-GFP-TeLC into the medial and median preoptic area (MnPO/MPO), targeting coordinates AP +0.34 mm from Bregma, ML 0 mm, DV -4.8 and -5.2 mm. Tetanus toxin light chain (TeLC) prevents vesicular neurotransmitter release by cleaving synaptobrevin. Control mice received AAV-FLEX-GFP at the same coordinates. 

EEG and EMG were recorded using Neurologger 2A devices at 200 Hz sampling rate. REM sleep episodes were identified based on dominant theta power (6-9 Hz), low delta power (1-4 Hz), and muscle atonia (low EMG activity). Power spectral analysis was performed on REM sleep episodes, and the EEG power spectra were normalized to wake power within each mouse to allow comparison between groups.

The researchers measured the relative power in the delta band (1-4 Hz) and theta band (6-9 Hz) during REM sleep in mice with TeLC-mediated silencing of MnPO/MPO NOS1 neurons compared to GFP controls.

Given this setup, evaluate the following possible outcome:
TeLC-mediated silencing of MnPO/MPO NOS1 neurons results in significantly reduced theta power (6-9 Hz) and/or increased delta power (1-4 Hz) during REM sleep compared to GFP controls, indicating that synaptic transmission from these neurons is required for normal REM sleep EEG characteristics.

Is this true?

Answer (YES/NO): YES